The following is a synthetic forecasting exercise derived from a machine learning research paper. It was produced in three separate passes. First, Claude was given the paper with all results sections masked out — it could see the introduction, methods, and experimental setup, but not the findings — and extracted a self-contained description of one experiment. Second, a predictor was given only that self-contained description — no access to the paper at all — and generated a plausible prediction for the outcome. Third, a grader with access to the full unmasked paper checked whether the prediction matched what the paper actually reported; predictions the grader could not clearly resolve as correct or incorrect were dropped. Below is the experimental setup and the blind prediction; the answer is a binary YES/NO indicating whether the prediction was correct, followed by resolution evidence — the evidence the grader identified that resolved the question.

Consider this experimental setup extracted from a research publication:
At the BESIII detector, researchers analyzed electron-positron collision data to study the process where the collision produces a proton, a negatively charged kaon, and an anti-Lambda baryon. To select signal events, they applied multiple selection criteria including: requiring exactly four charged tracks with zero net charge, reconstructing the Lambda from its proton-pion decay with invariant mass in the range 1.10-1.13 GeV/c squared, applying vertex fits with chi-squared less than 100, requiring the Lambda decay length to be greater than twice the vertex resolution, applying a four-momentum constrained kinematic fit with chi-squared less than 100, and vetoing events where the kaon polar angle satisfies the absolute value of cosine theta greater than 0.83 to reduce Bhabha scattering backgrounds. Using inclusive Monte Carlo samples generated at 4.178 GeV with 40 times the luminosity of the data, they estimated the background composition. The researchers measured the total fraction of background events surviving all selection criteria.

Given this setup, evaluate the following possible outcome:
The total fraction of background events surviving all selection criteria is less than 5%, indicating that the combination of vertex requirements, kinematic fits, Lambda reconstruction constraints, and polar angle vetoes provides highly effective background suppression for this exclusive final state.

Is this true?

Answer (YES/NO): YES